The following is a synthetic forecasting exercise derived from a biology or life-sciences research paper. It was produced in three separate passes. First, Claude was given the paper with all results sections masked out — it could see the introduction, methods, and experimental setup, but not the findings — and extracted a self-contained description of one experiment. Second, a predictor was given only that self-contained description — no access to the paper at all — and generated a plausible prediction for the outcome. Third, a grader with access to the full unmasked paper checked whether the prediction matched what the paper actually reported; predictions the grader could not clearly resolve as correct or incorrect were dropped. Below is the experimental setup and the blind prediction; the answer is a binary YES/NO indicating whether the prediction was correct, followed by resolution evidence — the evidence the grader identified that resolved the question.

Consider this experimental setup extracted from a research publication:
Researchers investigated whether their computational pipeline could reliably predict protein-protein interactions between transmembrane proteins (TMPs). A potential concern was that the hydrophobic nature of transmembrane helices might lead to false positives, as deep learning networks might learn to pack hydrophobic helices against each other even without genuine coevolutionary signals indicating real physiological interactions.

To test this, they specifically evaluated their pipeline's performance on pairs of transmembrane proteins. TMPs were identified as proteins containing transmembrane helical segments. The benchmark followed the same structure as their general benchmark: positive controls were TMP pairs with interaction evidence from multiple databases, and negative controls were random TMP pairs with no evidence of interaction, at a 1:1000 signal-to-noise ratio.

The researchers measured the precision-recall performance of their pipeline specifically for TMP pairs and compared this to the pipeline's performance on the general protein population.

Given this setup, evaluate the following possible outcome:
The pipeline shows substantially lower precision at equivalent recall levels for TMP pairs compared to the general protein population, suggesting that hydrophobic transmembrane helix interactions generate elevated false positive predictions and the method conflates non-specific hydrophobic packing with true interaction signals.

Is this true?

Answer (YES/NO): NO